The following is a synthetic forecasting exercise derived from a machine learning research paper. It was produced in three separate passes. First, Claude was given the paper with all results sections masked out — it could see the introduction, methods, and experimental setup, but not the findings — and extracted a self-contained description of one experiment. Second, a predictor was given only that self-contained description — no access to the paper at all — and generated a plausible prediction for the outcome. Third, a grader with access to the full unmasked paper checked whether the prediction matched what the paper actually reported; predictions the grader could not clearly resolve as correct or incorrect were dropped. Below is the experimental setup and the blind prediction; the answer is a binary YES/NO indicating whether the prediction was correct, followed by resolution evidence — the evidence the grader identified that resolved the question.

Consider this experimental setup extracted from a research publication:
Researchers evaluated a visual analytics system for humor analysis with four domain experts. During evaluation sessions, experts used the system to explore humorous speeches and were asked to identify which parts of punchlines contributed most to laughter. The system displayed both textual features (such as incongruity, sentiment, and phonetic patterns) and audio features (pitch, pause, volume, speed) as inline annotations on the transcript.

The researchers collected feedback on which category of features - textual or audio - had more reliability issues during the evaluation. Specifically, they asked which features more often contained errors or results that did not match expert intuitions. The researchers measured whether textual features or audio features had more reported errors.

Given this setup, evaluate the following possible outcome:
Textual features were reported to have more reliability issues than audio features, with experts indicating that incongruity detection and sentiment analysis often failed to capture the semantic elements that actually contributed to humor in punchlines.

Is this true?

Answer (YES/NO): NO